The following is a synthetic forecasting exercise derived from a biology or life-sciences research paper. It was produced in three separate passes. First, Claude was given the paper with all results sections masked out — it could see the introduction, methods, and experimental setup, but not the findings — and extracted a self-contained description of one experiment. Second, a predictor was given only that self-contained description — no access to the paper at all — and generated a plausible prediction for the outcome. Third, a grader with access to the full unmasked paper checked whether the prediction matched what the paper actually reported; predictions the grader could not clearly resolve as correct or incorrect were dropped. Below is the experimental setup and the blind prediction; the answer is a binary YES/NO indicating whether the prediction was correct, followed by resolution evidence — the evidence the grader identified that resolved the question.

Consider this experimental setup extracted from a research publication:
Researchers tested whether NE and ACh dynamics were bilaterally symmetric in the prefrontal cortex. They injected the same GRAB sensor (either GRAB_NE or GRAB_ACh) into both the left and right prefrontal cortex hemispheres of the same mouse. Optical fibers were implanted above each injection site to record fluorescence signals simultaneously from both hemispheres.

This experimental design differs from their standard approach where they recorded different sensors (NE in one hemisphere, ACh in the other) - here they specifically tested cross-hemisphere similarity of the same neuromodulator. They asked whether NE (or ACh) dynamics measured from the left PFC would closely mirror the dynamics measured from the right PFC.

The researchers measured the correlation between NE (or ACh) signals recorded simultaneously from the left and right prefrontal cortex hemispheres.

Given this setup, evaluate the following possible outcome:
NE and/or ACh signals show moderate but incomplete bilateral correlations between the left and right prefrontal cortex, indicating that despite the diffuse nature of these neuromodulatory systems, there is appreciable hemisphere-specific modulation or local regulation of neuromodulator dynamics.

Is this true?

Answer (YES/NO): NO